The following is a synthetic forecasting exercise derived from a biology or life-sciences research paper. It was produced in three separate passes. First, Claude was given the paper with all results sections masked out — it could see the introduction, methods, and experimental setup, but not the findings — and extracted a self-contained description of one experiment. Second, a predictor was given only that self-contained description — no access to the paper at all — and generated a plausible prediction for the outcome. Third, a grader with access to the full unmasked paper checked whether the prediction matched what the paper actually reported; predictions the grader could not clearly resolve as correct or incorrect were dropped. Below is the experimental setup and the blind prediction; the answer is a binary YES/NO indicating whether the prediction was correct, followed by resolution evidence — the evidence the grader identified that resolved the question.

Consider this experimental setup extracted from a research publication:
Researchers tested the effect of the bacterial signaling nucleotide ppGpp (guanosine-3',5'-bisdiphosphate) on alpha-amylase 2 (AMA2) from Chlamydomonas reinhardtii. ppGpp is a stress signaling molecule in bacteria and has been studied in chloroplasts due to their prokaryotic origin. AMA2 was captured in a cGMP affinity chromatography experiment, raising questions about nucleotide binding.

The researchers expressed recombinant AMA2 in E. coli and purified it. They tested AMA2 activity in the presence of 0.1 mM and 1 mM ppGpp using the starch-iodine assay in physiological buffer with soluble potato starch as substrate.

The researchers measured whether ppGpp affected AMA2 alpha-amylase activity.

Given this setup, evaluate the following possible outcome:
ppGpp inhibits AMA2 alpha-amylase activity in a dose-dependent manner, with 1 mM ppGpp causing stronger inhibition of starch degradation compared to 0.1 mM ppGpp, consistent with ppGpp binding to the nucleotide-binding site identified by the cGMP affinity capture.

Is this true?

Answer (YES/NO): NO